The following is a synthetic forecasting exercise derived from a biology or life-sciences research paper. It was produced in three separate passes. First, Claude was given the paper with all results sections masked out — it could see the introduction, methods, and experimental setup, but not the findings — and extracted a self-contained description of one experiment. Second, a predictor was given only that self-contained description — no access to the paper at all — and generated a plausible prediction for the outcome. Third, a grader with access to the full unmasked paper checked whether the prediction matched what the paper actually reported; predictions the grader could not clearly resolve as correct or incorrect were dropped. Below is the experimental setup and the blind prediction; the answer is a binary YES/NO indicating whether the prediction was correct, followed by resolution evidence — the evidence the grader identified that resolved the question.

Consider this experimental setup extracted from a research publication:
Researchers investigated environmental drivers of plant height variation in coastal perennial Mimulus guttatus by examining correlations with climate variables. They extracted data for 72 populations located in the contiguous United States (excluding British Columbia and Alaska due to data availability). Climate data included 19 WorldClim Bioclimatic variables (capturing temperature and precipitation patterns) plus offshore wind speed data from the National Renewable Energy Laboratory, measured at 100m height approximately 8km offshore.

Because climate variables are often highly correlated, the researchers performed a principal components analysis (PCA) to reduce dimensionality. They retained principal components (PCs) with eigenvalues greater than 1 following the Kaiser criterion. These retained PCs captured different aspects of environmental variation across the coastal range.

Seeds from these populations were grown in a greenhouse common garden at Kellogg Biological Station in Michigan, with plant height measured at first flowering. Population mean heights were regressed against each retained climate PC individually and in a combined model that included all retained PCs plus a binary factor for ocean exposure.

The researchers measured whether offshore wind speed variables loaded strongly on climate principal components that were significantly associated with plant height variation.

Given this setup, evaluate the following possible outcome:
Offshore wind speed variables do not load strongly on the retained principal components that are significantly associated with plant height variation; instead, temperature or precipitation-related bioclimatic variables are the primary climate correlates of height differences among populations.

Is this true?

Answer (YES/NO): YES